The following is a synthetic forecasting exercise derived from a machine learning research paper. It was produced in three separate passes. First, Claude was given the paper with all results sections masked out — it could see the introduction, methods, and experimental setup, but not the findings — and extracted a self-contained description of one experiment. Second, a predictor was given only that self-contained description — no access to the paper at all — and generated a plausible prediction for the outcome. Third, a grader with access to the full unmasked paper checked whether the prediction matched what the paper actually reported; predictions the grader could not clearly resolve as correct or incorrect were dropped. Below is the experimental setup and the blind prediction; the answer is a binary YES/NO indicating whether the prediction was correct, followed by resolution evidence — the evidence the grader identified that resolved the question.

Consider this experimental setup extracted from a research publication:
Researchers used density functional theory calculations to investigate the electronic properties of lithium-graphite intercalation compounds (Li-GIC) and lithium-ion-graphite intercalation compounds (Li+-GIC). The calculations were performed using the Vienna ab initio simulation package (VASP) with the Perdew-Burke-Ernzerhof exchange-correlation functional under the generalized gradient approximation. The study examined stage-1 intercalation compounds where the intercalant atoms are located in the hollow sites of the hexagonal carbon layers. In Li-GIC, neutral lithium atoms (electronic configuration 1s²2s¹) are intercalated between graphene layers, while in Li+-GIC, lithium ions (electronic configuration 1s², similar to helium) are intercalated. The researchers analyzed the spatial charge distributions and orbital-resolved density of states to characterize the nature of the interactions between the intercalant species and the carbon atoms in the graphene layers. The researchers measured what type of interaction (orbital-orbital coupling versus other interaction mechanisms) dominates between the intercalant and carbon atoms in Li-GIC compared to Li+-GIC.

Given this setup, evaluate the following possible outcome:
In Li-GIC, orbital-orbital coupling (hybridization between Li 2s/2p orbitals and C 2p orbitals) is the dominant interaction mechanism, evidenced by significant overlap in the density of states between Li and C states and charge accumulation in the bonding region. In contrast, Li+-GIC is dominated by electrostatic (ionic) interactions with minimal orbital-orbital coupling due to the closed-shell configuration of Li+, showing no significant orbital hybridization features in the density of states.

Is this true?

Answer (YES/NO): NO